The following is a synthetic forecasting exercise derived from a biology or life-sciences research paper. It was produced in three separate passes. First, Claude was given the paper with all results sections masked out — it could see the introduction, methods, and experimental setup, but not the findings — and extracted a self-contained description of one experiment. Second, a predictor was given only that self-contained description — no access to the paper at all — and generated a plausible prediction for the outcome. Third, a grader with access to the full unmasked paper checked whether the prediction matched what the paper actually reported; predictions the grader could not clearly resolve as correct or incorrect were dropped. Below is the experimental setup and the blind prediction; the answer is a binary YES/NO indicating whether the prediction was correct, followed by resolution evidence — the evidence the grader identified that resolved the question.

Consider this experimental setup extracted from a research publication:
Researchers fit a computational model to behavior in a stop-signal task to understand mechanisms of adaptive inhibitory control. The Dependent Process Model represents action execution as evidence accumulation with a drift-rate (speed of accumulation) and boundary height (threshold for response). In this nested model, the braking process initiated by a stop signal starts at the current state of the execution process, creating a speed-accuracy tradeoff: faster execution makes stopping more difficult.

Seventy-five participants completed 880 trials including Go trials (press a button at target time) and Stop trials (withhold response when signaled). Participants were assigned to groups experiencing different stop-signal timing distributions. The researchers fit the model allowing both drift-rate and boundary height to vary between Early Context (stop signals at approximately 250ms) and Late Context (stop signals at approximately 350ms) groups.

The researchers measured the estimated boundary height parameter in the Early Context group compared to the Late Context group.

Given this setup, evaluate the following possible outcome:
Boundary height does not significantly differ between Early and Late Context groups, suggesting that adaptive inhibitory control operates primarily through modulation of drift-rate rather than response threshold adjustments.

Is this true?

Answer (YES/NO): NO